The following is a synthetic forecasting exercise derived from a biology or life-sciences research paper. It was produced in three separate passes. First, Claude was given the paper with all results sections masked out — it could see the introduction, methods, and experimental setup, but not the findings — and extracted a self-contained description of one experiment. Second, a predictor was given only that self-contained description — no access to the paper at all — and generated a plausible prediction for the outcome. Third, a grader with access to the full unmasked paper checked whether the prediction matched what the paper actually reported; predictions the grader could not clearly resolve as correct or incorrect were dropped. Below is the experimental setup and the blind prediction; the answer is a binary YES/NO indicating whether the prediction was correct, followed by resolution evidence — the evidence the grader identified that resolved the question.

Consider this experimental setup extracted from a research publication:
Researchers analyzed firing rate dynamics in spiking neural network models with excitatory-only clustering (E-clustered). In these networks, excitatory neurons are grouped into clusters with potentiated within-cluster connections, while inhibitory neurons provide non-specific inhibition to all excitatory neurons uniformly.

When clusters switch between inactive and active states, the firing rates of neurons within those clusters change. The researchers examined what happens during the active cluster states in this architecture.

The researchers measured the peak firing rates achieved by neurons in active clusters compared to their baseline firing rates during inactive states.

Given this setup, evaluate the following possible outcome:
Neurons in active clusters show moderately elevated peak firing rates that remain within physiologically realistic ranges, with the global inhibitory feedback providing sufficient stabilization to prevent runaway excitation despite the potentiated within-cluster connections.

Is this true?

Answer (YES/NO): NO